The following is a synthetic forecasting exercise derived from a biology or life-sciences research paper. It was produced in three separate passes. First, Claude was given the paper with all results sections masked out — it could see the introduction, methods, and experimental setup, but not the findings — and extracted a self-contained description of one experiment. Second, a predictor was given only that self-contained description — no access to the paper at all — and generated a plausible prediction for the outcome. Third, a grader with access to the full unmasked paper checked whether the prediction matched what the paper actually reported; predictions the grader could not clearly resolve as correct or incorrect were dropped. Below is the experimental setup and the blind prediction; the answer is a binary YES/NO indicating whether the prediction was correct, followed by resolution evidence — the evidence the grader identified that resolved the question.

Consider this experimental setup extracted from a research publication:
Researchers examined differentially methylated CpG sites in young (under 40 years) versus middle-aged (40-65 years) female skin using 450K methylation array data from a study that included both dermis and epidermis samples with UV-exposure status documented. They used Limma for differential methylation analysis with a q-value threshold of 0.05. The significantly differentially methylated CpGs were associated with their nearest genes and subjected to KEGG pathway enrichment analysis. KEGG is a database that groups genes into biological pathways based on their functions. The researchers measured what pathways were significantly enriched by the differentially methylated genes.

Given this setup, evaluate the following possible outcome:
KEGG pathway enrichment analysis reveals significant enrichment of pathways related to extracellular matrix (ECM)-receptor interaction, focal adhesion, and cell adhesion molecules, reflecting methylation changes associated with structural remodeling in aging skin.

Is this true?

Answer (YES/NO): NO